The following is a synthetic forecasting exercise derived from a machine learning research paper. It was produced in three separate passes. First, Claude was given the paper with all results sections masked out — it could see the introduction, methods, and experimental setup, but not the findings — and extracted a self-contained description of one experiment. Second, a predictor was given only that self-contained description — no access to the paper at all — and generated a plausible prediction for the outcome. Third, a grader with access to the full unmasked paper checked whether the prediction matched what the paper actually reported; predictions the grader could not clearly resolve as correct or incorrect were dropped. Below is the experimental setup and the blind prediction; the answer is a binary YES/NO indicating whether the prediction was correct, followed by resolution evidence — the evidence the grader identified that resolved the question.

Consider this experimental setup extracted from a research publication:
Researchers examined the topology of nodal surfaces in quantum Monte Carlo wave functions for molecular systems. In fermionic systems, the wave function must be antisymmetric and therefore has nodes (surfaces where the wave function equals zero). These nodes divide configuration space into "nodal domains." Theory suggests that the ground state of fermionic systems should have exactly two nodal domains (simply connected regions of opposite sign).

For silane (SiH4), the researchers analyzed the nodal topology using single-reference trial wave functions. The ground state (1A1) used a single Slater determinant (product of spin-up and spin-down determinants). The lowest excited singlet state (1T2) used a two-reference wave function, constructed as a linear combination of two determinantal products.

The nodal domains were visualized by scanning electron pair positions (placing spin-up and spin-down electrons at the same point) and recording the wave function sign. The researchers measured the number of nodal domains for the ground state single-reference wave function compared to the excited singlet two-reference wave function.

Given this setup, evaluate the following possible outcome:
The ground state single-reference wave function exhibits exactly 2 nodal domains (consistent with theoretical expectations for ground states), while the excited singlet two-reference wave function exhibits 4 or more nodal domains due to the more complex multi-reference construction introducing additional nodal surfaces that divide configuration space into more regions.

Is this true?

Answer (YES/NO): NO